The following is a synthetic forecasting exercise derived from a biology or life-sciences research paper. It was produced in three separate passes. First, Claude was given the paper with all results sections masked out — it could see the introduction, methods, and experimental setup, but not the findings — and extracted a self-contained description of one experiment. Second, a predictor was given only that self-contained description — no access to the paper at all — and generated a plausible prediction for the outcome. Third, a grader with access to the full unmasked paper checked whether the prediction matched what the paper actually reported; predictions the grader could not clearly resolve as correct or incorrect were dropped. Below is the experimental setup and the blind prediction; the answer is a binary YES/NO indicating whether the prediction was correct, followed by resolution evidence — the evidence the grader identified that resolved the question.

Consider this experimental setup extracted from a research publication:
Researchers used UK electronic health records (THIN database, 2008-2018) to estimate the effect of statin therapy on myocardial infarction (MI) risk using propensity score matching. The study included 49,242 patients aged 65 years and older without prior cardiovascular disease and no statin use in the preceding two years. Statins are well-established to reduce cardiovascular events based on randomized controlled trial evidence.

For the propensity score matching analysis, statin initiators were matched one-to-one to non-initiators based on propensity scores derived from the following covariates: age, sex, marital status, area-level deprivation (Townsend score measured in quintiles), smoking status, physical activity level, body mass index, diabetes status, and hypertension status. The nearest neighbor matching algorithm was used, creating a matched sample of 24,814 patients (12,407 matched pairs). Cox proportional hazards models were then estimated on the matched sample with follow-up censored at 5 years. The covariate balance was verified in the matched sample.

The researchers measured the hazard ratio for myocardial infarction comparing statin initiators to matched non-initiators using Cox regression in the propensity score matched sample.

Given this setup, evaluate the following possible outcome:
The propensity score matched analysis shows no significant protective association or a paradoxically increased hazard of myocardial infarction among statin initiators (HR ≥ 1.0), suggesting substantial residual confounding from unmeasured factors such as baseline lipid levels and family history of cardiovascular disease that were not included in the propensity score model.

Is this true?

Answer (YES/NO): YES